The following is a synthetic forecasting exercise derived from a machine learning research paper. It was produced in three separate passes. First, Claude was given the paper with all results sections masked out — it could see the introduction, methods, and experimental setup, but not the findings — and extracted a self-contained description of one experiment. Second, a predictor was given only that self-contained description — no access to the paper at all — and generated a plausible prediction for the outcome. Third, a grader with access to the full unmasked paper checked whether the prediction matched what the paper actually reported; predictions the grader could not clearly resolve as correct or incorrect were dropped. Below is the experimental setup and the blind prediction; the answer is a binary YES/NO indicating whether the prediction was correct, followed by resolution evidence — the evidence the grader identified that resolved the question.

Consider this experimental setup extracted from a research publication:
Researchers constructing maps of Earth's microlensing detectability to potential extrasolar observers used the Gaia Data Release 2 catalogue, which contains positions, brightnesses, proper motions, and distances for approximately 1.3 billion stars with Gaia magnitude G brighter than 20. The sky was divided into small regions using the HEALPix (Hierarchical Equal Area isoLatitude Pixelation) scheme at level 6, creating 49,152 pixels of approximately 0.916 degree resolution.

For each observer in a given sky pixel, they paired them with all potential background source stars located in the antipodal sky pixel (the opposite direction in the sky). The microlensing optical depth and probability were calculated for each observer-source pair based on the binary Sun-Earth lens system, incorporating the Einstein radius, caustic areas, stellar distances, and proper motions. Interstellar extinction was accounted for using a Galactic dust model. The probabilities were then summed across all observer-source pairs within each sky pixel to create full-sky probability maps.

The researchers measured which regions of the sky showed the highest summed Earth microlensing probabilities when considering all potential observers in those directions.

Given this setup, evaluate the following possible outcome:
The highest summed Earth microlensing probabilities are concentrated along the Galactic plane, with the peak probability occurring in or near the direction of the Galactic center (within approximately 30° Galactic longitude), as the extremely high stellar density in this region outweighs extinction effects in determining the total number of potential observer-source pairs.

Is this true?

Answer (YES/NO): NO